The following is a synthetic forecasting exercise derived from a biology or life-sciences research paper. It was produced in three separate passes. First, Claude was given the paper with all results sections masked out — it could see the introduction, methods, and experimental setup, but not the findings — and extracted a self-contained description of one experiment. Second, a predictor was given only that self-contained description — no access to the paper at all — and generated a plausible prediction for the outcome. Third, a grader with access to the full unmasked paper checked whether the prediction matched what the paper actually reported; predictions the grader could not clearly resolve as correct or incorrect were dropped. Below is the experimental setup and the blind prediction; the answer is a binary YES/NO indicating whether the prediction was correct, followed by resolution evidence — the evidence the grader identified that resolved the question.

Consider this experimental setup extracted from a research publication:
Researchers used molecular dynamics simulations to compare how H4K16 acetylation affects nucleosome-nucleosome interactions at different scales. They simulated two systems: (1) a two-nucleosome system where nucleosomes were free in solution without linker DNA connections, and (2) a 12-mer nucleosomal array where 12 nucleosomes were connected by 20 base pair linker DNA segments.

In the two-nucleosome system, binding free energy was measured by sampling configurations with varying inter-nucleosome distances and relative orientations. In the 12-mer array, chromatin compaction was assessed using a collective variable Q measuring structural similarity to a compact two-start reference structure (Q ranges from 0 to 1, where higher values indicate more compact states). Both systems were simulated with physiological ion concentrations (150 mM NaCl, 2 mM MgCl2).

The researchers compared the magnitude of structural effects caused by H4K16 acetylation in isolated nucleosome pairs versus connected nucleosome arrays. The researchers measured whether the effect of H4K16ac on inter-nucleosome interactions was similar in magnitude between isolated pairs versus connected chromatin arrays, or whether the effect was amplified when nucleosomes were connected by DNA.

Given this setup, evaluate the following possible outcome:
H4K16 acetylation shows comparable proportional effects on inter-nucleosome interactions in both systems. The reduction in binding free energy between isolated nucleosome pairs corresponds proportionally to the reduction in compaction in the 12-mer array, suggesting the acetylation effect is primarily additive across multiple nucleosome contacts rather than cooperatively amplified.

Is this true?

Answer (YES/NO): NO